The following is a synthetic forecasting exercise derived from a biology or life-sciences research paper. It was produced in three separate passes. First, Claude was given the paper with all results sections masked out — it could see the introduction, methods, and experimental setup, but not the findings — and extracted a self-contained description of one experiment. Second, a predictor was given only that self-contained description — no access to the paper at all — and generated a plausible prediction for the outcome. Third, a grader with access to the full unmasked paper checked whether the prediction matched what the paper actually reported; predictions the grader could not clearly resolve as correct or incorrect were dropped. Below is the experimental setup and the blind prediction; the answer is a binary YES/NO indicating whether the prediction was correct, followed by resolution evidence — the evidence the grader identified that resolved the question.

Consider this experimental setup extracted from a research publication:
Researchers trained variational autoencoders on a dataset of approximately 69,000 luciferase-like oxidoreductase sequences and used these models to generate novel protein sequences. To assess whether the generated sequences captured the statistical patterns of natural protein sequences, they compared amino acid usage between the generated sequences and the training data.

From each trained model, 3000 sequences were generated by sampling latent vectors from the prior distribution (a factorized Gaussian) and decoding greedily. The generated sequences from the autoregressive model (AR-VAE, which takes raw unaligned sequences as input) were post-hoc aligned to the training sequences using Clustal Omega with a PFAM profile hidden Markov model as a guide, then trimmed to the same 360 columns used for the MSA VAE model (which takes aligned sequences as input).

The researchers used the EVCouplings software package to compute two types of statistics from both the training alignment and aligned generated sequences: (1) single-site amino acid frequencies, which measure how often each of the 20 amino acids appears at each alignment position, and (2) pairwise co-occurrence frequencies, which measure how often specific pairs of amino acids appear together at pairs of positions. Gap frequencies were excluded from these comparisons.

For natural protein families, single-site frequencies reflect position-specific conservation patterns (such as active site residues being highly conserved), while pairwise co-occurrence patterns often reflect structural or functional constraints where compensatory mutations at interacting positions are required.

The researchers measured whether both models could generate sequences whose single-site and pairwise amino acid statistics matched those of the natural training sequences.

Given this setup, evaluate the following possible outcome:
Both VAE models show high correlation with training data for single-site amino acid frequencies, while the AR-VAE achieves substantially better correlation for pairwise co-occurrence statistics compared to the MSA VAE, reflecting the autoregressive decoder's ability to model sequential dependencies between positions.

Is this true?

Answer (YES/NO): NO